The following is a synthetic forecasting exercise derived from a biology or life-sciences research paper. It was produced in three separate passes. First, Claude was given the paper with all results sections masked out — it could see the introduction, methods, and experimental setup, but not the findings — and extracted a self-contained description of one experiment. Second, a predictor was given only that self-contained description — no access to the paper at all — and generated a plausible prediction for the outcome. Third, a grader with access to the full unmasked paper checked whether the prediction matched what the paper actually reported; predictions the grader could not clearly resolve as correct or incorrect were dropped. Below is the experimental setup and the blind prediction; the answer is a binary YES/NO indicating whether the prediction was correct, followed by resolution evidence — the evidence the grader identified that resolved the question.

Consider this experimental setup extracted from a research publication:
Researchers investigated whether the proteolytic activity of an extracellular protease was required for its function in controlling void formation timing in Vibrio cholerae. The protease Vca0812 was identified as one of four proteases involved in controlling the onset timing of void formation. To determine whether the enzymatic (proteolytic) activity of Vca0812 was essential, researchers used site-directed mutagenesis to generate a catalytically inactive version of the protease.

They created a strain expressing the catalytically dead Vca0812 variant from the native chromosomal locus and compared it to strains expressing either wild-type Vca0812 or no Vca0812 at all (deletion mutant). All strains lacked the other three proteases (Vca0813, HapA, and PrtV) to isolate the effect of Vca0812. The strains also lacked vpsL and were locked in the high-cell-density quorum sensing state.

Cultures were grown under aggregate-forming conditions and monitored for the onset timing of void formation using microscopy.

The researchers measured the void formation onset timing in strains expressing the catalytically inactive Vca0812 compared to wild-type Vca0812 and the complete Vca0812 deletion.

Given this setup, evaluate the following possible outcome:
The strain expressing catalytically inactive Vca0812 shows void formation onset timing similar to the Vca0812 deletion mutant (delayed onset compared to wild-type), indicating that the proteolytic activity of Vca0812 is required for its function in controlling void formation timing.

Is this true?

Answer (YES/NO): YES